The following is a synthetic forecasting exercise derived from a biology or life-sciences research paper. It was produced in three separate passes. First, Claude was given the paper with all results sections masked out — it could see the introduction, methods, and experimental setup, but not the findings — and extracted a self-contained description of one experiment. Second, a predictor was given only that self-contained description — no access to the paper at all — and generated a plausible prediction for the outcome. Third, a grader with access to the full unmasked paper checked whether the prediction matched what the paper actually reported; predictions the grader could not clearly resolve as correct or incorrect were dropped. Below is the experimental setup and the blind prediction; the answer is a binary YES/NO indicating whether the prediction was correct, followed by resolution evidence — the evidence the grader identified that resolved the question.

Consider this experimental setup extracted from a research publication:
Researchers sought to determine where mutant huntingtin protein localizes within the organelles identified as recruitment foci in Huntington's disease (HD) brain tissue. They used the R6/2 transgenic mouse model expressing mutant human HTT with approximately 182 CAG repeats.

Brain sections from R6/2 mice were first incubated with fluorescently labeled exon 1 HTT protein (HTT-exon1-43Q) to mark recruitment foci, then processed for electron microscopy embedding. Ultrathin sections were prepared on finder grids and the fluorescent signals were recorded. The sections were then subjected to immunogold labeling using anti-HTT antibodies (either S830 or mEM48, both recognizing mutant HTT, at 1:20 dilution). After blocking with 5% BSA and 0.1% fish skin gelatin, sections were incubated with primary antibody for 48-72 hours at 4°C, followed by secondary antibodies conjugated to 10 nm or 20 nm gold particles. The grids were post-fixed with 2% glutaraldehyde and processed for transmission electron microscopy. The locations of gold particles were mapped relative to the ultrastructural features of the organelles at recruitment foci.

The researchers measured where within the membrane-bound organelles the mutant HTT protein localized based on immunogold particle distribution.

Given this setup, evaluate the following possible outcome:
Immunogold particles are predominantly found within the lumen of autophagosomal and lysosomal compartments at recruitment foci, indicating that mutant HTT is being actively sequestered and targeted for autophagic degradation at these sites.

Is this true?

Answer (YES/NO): NO